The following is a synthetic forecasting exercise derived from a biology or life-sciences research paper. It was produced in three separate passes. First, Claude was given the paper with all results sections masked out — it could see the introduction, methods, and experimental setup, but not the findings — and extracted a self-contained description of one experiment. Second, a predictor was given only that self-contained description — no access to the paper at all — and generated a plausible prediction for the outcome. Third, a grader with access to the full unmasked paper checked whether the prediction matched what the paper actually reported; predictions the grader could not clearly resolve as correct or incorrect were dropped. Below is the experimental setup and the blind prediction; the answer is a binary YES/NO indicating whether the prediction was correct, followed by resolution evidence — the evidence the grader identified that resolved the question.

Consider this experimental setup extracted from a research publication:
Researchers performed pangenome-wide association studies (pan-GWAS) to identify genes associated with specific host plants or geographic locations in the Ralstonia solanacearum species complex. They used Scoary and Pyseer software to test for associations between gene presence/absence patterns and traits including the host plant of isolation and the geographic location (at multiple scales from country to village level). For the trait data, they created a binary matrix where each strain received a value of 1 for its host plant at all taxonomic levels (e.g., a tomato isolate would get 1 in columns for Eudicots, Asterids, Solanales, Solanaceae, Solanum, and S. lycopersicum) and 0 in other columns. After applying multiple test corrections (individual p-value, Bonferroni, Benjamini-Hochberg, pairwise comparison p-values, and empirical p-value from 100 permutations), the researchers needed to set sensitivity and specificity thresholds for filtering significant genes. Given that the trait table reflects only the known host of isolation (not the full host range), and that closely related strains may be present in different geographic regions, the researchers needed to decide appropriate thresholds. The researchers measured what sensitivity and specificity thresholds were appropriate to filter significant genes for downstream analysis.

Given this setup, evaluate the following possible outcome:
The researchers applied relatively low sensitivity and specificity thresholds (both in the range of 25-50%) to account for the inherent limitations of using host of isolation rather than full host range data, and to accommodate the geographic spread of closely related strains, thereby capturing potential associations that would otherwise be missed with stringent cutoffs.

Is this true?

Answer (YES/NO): NO